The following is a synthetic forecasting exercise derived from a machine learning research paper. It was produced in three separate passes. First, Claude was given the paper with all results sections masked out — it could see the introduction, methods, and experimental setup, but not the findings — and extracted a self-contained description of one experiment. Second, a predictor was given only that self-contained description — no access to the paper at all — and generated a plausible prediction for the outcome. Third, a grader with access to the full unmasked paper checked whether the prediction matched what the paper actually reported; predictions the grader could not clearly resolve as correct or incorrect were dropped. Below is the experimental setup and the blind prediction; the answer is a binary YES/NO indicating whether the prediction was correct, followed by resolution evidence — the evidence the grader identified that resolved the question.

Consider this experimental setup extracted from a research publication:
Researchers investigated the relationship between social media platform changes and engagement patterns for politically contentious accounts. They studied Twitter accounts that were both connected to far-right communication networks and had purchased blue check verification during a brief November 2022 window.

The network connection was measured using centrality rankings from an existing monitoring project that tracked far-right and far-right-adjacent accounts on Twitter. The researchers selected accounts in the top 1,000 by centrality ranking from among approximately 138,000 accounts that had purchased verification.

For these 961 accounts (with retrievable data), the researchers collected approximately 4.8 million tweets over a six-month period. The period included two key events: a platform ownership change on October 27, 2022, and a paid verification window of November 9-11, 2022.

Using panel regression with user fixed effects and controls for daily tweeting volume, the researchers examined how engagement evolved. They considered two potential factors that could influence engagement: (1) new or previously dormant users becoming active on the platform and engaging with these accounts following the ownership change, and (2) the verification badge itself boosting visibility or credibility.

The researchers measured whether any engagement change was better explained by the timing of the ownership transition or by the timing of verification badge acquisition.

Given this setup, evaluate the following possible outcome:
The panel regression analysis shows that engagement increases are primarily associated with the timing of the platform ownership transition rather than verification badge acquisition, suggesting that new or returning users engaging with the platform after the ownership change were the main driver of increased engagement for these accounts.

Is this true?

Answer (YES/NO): YES